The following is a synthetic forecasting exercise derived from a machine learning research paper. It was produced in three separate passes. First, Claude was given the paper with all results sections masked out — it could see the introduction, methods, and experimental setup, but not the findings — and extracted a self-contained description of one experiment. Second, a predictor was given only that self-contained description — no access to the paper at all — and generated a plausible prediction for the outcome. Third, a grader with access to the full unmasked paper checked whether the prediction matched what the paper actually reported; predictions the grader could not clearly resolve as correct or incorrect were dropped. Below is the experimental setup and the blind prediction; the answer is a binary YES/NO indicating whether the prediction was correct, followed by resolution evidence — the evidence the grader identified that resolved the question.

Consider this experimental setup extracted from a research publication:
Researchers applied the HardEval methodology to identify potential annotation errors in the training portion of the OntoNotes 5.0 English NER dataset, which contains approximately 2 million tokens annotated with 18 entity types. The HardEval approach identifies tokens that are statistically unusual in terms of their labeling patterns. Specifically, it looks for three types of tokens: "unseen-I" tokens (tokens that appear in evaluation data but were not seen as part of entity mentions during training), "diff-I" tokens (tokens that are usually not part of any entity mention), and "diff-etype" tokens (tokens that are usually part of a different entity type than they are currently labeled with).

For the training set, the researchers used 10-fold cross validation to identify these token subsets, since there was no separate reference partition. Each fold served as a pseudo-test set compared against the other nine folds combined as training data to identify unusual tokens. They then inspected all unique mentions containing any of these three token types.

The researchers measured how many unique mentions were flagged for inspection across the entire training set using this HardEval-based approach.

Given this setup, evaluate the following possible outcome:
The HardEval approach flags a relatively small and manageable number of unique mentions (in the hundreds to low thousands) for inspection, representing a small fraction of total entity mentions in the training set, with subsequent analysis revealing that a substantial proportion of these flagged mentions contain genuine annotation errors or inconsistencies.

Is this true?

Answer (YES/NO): NO